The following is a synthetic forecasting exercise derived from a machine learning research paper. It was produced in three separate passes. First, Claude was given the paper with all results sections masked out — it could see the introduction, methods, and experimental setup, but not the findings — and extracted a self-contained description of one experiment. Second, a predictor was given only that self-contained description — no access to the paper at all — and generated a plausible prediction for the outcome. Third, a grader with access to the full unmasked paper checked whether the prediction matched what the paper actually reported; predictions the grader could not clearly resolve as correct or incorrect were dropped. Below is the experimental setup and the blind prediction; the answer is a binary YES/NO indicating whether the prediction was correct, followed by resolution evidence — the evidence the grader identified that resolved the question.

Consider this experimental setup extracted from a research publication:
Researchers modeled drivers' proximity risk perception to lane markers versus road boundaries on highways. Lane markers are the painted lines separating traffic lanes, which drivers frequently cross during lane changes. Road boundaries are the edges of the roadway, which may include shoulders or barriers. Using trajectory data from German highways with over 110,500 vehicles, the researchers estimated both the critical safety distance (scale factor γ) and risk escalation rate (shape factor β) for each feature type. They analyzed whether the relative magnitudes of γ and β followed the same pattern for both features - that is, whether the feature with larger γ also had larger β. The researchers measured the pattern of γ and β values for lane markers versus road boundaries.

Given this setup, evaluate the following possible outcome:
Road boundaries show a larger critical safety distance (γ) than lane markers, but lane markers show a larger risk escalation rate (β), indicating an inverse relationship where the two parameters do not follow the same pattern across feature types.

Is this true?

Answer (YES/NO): NO